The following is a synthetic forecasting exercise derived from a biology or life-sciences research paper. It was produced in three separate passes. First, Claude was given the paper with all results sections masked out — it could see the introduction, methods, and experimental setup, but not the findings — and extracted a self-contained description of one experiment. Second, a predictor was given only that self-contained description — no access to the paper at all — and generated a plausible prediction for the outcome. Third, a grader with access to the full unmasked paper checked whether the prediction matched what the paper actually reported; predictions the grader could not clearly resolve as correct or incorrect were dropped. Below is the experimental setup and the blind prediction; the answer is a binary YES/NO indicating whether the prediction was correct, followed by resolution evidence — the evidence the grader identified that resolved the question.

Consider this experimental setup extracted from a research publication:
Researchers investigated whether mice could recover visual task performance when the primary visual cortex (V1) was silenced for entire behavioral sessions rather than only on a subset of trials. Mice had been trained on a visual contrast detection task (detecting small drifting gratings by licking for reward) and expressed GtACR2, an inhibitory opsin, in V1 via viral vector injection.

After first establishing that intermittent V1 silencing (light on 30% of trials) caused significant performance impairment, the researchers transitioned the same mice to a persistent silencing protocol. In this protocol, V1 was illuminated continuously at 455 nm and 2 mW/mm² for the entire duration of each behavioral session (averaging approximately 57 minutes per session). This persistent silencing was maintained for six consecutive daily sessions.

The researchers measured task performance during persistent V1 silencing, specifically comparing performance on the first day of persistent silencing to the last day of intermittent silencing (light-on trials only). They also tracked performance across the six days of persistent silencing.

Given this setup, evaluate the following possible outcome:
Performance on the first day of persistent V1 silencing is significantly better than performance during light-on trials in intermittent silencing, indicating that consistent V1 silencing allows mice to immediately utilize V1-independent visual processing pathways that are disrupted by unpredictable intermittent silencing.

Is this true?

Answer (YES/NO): NO